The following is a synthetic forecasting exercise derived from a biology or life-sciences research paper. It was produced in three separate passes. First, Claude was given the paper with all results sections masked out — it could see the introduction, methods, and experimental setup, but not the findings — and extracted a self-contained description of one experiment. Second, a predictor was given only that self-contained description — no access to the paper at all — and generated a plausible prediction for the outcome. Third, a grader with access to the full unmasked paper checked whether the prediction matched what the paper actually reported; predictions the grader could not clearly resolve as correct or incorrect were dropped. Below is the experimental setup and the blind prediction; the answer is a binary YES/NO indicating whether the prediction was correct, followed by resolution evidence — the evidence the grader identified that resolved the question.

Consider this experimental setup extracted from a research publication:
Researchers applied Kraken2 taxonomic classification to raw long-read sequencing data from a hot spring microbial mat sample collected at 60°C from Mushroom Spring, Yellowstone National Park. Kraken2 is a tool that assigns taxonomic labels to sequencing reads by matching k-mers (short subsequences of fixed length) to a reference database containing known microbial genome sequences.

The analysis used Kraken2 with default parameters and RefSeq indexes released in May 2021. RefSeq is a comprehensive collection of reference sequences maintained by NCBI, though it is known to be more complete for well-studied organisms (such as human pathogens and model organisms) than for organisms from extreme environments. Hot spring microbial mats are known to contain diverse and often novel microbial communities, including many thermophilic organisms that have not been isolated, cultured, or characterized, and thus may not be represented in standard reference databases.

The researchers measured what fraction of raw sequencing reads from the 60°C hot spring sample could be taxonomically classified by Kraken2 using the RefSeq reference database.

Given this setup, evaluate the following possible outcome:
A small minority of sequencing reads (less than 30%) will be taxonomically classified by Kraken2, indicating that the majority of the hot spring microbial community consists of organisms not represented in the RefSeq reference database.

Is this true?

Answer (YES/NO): NO